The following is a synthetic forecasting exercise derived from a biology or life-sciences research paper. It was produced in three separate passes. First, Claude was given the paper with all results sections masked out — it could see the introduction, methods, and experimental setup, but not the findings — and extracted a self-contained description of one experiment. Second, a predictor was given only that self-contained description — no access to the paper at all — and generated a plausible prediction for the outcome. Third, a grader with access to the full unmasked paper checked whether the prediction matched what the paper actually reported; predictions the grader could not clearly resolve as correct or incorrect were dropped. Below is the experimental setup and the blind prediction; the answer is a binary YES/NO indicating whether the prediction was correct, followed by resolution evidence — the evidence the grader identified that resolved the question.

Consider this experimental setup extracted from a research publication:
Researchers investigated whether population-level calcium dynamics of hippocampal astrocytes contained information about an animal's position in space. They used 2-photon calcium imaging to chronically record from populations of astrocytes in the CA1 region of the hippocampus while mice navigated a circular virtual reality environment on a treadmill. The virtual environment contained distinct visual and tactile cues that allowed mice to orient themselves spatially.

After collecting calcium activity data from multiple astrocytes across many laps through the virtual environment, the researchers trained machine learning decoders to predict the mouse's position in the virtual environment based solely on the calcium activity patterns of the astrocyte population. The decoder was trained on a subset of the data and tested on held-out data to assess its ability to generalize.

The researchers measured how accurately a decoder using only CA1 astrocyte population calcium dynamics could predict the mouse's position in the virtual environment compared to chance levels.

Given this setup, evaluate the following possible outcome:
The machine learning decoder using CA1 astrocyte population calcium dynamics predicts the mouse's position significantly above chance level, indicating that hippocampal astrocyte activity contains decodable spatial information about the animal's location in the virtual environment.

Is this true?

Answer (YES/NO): YES